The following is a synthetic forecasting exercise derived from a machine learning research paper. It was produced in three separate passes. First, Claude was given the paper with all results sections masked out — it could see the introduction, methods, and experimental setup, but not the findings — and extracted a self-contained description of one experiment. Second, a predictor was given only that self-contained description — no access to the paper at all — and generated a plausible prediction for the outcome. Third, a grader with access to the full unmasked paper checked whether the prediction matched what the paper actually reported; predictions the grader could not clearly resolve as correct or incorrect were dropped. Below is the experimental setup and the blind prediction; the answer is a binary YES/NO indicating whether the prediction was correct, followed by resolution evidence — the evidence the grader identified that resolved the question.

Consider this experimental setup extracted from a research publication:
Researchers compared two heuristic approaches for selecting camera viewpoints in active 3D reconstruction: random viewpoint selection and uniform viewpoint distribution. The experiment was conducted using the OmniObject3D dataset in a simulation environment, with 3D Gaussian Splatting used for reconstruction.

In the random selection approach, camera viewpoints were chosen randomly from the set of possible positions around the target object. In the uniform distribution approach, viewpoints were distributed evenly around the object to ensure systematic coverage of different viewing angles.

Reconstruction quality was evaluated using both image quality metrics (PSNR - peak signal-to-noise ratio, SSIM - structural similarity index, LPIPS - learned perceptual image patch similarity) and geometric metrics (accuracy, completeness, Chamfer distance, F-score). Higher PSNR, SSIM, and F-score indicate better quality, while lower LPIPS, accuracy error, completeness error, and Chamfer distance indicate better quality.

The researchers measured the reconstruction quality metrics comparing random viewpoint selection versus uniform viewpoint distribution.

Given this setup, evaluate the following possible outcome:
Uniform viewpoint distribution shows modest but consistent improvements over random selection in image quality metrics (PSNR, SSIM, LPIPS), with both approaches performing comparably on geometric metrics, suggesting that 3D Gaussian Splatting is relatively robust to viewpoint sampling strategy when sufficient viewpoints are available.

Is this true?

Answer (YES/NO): NO